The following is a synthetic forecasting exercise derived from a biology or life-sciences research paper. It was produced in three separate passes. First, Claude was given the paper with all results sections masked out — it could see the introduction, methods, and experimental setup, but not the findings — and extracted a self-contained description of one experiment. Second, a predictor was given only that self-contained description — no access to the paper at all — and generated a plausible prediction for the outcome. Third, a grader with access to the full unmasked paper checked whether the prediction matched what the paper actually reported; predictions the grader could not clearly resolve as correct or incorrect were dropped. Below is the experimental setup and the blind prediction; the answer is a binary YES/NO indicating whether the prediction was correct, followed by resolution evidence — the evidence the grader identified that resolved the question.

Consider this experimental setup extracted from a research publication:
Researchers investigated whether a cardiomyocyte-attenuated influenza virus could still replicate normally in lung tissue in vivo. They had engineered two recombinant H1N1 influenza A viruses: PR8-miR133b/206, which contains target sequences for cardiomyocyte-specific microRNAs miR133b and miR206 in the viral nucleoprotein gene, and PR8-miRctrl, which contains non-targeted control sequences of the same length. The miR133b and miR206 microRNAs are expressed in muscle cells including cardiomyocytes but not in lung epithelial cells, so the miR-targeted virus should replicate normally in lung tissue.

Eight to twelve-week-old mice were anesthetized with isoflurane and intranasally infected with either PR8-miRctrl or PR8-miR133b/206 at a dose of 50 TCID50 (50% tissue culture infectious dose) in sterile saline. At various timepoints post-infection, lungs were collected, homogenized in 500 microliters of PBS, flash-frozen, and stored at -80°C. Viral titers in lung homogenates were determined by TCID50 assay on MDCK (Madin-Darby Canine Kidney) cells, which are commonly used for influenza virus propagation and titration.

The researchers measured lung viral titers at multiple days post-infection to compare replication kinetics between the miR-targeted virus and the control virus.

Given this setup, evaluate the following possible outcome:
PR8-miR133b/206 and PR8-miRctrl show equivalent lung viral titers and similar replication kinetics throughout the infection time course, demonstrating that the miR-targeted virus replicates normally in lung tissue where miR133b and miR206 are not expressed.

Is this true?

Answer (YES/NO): YES